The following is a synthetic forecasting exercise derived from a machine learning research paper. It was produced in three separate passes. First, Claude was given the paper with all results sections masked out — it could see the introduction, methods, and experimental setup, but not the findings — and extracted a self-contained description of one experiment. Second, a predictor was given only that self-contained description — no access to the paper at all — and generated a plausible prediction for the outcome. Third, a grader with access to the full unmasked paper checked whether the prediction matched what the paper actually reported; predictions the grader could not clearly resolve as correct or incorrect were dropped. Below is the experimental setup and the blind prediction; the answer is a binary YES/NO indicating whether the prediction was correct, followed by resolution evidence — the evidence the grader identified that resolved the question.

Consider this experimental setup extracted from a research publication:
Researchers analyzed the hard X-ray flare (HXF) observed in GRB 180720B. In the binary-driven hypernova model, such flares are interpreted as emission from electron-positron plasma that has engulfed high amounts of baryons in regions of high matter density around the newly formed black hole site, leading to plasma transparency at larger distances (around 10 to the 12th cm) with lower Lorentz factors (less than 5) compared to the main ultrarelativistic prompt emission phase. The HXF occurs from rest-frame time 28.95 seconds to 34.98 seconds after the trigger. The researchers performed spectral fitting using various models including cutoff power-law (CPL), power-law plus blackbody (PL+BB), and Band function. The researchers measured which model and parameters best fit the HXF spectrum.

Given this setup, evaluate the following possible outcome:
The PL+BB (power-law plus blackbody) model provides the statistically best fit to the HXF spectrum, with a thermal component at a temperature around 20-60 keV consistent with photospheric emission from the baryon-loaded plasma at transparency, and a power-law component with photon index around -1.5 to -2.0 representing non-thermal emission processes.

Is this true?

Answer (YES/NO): NO